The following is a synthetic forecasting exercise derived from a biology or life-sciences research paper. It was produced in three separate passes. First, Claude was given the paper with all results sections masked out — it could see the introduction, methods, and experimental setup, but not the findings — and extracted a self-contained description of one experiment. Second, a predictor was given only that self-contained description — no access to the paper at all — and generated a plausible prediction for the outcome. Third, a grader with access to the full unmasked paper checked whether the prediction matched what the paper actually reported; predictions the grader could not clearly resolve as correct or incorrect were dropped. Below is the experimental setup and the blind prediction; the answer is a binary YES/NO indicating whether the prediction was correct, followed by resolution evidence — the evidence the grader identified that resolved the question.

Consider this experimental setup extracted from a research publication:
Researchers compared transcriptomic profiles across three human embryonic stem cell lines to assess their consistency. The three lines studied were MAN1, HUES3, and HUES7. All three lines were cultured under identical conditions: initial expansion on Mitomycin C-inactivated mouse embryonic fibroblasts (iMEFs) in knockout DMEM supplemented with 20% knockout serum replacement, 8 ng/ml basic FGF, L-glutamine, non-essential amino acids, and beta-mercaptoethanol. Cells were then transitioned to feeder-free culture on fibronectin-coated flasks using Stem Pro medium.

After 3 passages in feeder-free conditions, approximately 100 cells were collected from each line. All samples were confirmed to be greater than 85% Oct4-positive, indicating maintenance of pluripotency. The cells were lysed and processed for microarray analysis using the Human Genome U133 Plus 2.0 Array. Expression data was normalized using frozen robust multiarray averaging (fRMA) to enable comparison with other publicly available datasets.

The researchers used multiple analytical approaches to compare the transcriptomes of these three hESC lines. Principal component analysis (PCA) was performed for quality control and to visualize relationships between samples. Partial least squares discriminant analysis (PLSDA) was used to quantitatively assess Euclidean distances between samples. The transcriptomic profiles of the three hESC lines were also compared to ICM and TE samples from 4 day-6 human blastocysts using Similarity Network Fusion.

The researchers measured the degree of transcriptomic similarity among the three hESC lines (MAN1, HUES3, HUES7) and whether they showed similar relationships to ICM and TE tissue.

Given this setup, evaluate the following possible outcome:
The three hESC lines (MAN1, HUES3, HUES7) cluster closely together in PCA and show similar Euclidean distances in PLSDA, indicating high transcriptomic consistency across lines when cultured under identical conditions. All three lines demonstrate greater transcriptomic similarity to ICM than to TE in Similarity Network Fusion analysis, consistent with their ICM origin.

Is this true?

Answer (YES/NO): NO